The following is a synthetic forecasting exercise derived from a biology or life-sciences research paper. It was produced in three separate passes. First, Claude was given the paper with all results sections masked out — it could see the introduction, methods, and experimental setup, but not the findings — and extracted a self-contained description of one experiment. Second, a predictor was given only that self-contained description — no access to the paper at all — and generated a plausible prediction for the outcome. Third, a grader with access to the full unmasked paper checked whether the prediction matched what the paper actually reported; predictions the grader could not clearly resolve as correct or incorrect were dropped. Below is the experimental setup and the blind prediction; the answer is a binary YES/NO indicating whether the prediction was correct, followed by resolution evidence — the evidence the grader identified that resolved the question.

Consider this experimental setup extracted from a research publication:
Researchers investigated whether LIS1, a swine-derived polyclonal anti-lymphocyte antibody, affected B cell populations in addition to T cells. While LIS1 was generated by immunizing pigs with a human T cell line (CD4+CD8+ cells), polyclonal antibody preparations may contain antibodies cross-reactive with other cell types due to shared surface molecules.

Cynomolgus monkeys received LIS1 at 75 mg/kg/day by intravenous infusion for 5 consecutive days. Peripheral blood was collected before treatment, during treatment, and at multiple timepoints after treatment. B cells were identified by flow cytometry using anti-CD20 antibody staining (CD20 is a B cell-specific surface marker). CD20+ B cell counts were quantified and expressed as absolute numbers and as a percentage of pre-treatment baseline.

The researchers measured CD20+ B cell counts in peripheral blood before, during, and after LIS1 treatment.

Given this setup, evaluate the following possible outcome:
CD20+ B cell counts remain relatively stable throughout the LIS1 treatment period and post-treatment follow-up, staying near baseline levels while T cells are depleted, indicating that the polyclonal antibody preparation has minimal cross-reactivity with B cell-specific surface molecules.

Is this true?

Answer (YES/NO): YES